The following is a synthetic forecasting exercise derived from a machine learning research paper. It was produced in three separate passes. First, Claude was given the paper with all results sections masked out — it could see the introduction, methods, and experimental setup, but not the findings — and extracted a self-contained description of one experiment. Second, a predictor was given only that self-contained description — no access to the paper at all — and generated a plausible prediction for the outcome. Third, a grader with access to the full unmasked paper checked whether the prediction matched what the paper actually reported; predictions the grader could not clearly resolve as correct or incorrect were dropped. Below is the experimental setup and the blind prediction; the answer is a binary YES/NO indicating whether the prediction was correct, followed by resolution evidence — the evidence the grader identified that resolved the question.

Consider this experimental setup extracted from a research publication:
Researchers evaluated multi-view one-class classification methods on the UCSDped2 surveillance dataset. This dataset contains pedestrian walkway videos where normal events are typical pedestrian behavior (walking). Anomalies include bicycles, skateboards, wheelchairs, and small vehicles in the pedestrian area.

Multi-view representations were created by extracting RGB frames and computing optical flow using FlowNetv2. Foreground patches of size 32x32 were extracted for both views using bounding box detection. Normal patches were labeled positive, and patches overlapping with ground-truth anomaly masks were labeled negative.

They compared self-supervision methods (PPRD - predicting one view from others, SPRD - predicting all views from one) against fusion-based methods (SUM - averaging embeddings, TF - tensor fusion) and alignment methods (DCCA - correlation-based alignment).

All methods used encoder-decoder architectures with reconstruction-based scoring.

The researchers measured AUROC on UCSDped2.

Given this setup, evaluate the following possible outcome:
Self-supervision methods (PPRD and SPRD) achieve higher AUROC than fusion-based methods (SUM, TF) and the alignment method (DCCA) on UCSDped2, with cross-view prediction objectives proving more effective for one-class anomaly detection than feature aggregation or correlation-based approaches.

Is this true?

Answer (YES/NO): YES